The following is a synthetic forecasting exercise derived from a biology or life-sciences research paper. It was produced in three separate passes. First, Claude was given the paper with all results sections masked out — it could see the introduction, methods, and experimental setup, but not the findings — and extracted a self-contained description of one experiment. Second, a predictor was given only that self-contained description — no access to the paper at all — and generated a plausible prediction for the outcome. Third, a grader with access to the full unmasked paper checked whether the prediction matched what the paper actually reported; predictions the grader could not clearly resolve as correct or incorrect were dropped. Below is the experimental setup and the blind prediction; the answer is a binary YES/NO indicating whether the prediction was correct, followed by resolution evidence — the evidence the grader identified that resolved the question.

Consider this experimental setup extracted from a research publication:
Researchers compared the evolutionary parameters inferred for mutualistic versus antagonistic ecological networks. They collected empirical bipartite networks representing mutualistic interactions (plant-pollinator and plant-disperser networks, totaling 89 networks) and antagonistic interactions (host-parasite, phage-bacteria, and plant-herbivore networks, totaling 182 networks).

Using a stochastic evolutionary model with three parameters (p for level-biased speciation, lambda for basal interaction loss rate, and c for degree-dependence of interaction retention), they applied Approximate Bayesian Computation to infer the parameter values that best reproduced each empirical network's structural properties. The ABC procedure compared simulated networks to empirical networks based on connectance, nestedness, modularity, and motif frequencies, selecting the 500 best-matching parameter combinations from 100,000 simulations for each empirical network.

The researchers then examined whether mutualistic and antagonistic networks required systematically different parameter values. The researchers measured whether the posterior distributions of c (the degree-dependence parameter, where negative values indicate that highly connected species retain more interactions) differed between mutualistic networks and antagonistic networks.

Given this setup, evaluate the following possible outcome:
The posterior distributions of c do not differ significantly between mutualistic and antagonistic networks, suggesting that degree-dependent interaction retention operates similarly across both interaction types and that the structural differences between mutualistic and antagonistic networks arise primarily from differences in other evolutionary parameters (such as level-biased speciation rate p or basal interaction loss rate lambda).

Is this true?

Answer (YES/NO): NO